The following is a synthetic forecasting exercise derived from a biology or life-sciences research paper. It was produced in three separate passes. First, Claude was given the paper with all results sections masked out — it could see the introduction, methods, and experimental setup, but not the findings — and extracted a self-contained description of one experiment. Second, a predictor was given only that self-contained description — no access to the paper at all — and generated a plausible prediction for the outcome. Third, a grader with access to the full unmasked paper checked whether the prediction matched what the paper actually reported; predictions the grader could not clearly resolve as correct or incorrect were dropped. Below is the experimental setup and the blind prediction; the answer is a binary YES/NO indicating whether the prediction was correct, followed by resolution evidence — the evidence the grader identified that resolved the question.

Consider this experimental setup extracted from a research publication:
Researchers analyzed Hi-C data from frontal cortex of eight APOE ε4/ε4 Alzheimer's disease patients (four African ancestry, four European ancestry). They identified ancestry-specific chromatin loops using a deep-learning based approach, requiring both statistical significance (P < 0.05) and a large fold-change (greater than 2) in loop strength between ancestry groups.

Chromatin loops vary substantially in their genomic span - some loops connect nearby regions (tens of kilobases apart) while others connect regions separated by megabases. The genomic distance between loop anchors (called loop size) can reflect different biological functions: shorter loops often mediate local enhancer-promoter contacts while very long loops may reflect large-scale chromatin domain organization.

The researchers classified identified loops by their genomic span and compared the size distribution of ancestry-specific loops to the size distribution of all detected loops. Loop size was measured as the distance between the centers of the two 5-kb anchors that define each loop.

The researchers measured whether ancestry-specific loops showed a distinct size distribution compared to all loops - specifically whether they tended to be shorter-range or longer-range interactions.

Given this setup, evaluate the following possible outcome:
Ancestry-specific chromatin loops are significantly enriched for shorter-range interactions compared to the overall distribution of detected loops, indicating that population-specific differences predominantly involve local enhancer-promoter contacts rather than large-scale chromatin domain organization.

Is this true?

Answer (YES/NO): NO